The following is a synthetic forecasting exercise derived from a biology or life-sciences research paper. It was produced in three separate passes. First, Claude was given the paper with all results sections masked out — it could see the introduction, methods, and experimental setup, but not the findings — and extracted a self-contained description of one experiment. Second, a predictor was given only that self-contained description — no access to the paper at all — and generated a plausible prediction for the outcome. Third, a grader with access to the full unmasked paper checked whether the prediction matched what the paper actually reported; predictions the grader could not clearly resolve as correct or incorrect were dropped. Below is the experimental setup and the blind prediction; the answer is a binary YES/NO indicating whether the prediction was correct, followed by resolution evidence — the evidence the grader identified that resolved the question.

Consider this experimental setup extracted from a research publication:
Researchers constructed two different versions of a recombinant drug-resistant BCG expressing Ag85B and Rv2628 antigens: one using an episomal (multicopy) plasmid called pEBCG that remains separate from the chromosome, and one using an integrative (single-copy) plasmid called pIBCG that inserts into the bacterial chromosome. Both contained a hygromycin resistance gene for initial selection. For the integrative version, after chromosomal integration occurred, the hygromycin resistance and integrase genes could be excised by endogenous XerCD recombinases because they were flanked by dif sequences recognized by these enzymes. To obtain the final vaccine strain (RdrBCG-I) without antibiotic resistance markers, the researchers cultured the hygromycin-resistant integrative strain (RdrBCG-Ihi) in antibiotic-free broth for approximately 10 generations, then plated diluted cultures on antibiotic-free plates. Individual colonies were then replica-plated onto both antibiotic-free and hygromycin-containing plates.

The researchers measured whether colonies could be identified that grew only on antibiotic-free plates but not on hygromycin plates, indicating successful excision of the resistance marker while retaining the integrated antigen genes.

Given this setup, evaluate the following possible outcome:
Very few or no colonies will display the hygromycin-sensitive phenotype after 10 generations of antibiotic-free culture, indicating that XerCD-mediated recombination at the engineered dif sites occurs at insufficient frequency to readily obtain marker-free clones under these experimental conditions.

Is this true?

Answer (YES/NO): NO